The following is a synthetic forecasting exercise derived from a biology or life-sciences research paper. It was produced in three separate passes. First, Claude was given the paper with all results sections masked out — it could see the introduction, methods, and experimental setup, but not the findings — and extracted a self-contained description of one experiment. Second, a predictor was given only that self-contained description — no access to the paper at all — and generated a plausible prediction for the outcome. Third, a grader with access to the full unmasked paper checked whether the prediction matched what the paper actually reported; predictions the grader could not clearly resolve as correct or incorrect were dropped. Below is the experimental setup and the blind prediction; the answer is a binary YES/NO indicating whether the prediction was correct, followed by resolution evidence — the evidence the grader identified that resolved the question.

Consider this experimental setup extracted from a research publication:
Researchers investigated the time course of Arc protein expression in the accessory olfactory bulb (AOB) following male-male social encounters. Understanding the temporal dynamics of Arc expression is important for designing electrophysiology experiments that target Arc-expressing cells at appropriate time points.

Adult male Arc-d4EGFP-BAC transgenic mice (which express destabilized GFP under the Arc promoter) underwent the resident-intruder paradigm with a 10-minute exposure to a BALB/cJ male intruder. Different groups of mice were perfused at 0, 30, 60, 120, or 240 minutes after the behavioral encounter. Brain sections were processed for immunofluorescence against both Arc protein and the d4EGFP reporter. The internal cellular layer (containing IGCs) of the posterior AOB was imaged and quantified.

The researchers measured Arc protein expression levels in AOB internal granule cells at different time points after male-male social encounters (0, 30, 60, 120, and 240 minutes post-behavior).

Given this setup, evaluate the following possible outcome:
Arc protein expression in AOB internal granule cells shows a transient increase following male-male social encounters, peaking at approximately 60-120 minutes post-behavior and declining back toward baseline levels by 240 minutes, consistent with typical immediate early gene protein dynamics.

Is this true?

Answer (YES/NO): YES